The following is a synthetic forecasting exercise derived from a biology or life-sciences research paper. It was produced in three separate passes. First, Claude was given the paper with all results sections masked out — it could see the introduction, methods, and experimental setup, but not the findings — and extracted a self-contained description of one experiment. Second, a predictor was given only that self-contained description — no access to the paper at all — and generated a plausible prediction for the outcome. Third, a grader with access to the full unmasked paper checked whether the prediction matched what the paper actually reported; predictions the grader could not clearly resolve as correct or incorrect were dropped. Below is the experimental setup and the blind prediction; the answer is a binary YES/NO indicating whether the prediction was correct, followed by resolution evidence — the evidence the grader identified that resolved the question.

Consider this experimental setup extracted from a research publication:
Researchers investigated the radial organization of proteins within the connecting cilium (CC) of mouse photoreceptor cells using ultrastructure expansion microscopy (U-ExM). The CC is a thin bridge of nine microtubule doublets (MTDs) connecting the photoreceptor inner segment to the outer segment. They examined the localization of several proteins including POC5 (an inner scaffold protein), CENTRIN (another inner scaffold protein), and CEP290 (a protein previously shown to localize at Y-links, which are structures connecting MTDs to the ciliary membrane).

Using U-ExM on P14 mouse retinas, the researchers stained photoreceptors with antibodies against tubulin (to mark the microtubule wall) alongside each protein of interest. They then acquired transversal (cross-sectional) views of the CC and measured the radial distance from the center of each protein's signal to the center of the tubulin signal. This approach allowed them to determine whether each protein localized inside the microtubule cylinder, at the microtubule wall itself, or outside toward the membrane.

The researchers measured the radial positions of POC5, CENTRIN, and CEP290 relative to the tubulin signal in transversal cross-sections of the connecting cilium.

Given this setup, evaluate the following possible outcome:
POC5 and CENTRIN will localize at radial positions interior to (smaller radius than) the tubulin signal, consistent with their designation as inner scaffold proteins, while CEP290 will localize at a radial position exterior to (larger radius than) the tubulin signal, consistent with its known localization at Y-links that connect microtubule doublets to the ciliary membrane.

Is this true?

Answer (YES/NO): YES